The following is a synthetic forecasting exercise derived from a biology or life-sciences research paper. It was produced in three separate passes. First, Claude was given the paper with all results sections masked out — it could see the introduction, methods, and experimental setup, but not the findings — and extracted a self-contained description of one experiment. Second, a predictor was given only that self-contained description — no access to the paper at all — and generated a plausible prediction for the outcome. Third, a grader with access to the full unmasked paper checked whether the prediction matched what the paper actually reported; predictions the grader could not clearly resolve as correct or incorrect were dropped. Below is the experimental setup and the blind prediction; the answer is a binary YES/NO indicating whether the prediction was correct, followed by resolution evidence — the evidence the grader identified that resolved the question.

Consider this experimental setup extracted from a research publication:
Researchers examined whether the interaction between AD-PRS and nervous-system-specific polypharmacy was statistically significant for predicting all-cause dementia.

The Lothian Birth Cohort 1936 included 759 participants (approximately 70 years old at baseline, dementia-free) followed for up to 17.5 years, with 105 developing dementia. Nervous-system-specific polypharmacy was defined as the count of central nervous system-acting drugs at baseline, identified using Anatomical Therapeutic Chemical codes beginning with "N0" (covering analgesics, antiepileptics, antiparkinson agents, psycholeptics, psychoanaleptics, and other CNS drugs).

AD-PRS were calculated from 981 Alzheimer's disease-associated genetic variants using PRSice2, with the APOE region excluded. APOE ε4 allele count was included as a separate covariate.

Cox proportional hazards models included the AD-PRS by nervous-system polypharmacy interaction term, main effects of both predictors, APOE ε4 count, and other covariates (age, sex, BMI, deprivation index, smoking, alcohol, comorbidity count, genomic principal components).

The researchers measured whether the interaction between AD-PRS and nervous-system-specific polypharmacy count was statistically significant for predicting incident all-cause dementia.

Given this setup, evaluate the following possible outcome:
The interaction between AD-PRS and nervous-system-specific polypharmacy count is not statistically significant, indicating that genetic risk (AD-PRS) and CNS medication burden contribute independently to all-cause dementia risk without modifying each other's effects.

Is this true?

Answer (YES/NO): YES